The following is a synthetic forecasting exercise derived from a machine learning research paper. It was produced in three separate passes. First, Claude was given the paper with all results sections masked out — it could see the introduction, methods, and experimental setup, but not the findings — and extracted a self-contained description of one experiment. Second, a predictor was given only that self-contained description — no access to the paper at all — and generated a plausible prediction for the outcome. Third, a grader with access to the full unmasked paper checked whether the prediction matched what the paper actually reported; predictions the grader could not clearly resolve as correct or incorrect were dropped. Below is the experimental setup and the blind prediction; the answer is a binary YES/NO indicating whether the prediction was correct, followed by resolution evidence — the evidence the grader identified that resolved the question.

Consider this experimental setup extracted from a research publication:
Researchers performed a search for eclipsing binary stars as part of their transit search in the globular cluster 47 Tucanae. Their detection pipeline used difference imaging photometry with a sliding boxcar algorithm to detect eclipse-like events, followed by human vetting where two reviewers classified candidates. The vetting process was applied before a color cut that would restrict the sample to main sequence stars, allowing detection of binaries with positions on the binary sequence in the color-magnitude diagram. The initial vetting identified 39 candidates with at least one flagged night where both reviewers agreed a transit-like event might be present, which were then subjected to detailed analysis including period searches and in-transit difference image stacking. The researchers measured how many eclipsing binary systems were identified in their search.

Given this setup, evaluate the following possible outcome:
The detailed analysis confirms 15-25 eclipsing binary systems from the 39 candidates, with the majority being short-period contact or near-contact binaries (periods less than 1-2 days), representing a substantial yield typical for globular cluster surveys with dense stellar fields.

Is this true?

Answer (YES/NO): NO